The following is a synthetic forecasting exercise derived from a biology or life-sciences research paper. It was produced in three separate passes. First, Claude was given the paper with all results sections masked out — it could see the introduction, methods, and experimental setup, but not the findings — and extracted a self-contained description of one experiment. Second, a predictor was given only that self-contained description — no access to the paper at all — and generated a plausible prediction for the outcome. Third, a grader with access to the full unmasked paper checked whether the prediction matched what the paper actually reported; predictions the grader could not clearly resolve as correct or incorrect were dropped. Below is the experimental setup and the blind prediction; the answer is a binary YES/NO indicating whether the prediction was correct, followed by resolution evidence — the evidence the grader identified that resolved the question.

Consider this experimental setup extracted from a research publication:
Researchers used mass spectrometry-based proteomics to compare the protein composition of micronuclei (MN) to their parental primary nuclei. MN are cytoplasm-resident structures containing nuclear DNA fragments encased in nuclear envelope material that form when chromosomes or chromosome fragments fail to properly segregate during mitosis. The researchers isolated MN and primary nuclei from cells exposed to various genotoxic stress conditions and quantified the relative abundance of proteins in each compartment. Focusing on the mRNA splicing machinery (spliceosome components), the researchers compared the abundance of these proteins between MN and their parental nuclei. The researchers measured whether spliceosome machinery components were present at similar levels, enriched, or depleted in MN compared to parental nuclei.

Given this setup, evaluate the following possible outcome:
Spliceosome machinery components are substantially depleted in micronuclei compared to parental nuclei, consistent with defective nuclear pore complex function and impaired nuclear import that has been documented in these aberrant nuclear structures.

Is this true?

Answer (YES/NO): YES